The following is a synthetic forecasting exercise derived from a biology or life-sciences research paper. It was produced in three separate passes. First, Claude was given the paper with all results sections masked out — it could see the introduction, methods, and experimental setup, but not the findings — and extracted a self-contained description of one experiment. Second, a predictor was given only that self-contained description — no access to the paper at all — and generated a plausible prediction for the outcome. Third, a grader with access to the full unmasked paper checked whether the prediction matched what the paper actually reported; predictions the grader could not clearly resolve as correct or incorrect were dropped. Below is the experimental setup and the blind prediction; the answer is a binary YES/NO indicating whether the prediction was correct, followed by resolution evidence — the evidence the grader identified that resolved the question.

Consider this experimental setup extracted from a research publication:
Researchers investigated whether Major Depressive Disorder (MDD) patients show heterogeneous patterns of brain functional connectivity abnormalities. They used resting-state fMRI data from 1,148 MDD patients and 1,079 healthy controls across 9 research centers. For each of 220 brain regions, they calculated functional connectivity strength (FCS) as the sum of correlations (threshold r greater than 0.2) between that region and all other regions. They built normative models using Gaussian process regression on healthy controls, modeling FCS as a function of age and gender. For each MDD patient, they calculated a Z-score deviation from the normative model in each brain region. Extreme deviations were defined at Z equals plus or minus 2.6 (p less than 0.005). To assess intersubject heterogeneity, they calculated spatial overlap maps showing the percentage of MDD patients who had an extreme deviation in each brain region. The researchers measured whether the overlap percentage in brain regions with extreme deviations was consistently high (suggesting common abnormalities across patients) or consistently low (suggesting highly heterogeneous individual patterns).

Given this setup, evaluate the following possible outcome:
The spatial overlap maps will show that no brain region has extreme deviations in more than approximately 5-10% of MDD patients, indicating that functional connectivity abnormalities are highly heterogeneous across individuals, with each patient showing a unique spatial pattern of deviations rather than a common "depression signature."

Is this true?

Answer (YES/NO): NO